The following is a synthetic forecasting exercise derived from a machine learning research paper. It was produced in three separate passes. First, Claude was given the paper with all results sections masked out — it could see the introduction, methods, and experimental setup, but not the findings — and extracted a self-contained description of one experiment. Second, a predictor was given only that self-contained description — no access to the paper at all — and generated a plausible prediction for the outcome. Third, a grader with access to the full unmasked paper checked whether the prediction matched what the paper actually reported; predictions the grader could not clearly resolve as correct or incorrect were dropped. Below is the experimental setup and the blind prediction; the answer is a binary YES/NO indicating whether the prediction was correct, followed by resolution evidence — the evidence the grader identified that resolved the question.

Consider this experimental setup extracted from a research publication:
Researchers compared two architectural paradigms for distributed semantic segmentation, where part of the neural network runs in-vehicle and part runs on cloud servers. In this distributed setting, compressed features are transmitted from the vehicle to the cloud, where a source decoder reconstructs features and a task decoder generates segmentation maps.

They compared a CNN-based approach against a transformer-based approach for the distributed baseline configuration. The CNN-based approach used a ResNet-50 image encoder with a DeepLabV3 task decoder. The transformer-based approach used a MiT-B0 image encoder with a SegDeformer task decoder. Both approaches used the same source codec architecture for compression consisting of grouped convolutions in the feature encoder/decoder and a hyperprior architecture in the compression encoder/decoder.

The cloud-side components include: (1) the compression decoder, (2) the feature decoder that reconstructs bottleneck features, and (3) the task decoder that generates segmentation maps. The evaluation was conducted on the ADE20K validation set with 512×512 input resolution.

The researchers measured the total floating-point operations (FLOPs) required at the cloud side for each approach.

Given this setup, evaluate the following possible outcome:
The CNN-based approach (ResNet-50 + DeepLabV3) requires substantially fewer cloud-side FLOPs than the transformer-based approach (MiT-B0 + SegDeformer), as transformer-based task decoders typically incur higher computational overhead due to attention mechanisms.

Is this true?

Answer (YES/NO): YES